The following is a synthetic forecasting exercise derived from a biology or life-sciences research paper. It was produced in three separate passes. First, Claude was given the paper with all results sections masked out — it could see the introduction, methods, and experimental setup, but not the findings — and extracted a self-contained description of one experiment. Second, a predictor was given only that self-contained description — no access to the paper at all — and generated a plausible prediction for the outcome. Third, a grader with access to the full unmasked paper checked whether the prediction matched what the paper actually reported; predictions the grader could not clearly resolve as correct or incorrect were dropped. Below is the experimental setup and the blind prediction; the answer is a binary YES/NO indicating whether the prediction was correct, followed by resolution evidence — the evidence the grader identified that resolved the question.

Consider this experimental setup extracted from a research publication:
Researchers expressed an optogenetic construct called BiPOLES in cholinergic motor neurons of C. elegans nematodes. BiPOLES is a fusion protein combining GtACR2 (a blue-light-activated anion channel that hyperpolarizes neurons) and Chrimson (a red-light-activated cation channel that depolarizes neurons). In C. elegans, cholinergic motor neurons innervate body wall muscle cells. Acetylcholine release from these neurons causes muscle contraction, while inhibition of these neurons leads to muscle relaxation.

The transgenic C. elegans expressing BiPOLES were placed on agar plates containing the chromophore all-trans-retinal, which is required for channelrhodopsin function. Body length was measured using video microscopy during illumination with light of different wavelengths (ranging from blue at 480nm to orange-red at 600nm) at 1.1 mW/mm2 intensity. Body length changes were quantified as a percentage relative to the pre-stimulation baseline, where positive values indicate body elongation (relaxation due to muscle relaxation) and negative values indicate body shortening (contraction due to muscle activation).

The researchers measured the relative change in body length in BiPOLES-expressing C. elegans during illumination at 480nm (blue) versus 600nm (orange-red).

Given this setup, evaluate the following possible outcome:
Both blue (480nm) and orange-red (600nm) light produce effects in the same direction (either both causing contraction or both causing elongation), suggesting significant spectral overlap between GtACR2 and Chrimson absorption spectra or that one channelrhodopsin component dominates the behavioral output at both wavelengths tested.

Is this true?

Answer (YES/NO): NO